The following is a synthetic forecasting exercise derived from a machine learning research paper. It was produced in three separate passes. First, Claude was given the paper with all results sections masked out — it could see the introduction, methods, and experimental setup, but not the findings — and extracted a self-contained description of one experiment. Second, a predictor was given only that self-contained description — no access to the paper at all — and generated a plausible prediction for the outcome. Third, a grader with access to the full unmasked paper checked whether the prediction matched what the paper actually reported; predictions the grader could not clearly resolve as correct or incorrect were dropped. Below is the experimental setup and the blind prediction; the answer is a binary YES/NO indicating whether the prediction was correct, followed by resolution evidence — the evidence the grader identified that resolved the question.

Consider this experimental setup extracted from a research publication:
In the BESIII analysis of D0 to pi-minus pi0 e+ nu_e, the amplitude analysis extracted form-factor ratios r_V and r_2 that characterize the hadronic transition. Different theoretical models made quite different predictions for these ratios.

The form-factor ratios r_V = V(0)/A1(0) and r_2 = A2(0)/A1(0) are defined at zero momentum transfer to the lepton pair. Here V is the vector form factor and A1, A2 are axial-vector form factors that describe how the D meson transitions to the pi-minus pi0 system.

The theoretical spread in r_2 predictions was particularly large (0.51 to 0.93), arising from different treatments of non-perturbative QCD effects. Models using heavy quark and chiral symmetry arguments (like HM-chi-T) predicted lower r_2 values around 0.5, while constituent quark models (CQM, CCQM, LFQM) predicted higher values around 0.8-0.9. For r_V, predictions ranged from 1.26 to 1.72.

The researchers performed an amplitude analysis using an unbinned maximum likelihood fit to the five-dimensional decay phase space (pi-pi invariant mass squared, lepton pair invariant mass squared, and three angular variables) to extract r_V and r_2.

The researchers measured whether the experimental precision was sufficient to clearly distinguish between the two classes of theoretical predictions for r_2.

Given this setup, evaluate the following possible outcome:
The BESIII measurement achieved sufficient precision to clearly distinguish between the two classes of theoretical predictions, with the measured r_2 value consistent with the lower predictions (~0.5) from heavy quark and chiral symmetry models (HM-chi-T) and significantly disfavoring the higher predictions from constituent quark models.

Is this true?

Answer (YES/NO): NO